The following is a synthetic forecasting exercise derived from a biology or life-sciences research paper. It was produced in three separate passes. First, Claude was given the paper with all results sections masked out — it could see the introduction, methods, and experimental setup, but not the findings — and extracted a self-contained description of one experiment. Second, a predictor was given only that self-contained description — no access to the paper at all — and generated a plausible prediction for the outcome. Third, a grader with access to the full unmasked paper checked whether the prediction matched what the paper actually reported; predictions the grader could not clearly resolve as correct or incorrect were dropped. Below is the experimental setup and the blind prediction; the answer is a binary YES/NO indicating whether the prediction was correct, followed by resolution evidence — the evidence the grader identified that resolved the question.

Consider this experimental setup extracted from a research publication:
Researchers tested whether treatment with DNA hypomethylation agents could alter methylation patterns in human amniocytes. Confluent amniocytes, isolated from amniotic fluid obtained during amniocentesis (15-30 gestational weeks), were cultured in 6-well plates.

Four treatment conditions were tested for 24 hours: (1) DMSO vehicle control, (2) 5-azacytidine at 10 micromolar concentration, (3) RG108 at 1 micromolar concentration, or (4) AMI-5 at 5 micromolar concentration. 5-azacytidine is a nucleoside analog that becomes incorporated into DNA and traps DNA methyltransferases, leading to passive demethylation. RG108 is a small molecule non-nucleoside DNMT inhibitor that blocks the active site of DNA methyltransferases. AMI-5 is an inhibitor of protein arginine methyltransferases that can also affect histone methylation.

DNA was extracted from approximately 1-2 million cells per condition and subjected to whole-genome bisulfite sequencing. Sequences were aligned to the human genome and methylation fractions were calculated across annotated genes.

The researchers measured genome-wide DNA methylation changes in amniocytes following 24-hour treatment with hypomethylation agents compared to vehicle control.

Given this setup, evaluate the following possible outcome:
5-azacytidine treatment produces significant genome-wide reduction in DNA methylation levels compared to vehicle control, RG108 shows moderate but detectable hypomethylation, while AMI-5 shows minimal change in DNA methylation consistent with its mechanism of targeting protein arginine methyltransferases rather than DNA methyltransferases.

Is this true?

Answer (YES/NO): NO